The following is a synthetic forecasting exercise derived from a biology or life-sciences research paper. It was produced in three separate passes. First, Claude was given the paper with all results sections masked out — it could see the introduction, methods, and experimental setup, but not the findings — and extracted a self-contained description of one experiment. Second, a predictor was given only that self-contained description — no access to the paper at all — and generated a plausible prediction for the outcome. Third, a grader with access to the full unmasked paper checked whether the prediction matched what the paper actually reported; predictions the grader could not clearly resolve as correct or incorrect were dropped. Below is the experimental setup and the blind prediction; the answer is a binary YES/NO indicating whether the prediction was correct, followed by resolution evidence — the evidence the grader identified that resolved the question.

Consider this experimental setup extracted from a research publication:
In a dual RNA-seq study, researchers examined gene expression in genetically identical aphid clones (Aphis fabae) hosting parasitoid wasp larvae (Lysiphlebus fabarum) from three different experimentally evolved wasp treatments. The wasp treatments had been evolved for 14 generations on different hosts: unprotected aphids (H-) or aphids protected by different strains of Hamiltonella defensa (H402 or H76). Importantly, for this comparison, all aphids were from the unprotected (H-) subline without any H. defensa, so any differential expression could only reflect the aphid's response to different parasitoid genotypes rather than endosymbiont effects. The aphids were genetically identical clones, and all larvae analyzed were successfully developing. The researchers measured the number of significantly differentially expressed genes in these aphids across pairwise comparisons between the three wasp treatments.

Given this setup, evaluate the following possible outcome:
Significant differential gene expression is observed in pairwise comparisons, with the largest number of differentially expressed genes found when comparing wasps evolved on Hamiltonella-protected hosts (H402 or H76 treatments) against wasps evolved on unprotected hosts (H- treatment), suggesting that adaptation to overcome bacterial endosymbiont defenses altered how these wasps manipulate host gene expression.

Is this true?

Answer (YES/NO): NO